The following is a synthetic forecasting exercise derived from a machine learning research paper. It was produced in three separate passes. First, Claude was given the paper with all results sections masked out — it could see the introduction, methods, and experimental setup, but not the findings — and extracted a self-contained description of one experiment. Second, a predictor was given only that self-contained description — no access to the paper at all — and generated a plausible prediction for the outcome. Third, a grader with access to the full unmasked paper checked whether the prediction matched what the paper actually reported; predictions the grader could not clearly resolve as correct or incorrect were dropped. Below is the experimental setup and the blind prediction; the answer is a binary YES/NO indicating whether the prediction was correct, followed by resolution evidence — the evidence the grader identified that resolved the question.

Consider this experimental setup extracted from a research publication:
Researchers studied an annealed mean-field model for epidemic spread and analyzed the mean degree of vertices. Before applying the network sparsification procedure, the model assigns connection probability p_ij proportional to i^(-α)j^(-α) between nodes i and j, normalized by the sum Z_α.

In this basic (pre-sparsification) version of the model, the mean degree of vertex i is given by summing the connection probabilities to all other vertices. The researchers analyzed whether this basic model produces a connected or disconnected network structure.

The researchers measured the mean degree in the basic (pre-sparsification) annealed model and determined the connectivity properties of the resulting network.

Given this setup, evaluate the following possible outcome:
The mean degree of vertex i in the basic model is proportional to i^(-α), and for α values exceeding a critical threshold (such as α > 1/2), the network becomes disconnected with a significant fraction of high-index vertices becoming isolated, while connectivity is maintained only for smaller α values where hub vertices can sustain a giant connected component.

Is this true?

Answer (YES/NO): NO